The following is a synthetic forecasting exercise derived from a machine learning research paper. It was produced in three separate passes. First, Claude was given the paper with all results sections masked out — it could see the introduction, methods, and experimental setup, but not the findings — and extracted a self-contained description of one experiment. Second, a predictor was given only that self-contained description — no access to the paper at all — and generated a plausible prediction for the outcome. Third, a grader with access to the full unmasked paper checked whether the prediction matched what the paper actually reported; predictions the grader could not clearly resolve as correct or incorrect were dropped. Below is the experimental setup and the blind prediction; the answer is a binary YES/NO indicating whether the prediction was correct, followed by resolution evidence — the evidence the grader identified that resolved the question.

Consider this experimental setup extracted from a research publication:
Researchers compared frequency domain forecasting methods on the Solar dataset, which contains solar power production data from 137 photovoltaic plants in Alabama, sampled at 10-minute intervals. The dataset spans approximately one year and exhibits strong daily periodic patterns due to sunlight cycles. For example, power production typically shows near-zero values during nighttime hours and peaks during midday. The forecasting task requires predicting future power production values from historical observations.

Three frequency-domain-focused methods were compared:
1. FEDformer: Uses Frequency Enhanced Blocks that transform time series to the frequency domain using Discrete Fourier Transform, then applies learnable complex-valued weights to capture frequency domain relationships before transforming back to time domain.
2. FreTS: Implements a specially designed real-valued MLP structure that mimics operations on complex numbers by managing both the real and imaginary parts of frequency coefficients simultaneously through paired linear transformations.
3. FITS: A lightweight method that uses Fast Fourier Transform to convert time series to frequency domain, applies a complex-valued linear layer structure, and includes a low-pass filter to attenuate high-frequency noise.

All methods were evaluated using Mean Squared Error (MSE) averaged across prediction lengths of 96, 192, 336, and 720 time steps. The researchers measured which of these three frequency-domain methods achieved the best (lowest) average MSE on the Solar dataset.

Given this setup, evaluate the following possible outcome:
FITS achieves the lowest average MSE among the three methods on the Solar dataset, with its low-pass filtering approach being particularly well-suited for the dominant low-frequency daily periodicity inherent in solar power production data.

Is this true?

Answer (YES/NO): NO